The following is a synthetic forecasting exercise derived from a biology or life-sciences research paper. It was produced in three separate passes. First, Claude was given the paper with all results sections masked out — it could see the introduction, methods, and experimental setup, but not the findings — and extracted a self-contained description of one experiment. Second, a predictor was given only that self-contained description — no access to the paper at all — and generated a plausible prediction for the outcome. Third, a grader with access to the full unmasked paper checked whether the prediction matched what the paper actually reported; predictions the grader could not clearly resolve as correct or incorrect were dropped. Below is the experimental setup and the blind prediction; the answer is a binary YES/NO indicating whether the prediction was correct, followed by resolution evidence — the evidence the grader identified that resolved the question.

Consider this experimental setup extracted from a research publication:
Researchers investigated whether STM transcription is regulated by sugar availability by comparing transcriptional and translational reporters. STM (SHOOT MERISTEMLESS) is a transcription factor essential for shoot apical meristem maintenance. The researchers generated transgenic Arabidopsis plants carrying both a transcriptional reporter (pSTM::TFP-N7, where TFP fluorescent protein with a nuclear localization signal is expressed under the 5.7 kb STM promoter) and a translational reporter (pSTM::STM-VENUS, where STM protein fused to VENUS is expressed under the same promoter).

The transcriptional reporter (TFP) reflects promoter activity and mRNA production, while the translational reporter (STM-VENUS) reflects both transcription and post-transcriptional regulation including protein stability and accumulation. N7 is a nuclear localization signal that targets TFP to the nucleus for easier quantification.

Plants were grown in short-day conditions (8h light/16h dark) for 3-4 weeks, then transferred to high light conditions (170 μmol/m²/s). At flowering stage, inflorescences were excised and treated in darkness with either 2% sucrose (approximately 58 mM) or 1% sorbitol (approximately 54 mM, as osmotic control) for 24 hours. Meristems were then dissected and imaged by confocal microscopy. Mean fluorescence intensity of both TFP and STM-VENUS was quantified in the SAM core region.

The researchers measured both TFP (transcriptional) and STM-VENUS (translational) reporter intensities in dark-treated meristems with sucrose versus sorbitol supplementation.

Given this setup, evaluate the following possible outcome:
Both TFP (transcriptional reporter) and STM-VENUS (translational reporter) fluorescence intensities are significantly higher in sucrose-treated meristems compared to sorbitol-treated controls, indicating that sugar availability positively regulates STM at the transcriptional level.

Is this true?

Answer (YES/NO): NO